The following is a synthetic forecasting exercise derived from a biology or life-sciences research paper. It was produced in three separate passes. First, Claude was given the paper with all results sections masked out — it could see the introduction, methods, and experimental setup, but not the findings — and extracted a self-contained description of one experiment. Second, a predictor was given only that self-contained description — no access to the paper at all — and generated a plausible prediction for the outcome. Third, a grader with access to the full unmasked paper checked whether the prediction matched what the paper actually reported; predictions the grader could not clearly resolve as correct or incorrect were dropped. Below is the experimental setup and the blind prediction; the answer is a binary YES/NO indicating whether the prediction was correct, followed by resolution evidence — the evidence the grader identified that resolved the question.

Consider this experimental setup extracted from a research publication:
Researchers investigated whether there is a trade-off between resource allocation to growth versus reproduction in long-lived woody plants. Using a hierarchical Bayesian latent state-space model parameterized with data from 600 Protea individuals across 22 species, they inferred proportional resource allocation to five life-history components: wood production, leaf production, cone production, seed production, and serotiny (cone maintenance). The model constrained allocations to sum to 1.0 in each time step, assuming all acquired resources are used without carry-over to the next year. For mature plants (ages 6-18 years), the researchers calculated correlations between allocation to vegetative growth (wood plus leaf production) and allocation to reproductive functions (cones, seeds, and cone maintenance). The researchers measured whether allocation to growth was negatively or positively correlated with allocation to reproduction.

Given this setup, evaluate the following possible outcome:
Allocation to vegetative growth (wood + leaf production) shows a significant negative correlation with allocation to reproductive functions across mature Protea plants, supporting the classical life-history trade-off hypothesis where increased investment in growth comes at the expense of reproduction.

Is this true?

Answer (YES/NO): YES